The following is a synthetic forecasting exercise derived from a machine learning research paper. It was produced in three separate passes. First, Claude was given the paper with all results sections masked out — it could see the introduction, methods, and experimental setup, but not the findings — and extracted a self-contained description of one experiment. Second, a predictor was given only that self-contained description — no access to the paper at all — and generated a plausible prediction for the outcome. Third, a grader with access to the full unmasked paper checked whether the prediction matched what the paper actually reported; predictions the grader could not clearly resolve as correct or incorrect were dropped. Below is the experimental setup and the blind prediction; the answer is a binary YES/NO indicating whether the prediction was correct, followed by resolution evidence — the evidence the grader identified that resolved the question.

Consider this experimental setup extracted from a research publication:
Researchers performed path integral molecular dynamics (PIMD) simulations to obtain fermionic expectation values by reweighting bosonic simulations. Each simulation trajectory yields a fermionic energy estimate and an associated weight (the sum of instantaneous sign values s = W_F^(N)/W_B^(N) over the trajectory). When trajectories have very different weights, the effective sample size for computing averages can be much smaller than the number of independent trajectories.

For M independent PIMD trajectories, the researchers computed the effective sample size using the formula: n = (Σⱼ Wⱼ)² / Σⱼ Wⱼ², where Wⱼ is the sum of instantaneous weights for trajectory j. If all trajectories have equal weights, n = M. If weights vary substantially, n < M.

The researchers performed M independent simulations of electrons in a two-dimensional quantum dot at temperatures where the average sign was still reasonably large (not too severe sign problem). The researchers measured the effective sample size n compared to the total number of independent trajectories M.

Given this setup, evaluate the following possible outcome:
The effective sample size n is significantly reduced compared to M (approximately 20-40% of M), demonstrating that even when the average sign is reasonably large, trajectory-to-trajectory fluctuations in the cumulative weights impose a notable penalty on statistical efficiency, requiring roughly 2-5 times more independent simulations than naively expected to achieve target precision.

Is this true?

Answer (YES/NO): NO